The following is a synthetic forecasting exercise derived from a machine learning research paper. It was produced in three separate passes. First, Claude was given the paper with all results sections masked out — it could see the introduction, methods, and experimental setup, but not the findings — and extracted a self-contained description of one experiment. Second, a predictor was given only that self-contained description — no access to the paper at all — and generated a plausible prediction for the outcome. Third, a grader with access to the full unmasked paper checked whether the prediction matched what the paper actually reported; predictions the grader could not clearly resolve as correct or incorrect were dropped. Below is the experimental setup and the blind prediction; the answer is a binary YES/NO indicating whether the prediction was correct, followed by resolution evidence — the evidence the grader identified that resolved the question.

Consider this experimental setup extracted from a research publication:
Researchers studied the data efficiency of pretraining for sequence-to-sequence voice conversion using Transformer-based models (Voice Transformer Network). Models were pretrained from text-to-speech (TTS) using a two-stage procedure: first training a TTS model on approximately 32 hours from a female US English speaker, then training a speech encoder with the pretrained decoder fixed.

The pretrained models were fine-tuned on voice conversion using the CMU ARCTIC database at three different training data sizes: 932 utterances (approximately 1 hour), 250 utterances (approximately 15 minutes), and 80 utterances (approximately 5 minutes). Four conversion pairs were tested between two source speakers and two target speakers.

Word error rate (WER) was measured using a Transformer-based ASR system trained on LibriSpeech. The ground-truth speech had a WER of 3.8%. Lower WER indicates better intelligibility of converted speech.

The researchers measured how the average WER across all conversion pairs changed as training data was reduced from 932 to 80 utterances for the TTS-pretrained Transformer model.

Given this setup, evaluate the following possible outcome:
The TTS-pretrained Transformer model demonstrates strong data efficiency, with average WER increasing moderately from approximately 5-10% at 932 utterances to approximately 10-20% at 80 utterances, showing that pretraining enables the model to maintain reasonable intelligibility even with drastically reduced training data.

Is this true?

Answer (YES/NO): NO